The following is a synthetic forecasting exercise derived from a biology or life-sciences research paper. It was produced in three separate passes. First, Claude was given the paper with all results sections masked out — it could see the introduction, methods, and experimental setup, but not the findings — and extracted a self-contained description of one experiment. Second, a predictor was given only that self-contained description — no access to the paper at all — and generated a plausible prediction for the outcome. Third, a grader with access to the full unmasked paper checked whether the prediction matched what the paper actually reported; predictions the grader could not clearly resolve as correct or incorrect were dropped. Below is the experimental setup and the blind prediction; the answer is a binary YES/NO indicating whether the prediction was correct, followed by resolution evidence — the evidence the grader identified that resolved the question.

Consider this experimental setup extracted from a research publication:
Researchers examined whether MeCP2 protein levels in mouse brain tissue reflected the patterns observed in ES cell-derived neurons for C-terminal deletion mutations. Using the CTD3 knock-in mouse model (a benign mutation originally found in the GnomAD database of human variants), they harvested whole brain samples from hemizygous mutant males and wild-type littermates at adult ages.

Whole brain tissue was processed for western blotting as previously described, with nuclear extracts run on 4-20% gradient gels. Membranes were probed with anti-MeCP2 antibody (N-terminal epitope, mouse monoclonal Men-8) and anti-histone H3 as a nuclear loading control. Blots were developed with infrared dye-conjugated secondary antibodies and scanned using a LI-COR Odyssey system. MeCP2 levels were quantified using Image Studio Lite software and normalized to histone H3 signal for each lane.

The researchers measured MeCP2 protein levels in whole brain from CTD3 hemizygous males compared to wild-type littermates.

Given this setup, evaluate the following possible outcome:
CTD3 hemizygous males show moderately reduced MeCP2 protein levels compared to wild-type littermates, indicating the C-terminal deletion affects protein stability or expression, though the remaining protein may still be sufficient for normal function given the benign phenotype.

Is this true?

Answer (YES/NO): NO